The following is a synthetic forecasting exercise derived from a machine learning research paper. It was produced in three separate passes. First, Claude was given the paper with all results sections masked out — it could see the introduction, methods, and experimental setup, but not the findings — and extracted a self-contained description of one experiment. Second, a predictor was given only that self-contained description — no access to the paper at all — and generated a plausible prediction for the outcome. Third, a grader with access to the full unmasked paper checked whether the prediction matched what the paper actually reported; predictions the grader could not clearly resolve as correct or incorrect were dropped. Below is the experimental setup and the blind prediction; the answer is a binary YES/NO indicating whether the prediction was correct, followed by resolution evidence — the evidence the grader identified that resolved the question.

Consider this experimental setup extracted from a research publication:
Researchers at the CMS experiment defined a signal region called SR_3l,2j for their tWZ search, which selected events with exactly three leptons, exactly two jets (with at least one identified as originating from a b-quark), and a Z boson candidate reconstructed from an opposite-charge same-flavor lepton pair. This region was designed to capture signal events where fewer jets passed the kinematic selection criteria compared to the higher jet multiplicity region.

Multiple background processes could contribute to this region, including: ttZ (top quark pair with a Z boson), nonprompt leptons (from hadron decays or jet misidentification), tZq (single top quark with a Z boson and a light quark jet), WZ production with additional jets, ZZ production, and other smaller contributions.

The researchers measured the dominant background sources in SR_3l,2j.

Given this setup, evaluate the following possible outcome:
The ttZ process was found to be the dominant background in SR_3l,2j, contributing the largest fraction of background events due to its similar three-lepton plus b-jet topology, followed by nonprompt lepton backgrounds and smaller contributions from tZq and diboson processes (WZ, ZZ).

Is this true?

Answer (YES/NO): NO